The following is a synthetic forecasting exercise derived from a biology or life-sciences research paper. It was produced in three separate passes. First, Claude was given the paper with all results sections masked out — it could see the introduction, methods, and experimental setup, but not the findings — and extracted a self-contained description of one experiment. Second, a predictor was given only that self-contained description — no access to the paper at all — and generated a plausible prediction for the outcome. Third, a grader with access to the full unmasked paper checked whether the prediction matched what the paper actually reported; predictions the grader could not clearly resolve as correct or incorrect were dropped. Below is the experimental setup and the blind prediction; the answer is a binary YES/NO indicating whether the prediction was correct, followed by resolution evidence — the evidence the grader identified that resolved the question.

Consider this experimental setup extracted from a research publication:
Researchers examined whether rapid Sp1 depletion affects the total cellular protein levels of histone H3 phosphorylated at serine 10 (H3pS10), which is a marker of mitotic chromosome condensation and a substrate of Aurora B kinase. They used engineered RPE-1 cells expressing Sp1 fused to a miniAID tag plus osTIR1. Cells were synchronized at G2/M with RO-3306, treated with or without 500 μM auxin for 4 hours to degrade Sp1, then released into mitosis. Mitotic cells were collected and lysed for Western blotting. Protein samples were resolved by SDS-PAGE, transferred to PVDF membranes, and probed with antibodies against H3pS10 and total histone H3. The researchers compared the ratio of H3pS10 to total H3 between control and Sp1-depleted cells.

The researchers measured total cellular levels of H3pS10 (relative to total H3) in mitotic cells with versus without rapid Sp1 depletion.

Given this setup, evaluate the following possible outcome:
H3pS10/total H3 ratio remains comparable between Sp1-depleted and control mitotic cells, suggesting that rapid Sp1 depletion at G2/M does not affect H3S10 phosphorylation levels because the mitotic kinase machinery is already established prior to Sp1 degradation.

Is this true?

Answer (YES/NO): NO